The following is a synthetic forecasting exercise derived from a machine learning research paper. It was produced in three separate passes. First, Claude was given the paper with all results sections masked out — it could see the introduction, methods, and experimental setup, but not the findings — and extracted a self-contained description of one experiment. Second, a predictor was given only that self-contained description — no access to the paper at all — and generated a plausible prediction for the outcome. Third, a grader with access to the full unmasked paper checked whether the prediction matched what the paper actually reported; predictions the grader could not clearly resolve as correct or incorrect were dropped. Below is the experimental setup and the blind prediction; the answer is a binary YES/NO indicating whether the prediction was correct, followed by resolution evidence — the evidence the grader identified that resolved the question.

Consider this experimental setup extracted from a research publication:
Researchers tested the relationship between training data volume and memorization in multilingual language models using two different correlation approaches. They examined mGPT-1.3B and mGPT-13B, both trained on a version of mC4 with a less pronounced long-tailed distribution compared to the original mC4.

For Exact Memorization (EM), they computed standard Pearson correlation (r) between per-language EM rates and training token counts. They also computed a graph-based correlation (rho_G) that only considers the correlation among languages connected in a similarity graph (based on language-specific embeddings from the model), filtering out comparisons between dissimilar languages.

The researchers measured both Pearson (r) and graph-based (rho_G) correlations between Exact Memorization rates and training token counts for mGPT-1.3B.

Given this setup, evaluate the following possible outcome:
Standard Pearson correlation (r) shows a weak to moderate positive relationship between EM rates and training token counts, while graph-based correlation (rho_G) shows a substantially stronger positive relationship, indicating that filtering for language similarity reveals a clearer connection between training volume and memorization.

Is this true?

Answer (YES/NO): NO